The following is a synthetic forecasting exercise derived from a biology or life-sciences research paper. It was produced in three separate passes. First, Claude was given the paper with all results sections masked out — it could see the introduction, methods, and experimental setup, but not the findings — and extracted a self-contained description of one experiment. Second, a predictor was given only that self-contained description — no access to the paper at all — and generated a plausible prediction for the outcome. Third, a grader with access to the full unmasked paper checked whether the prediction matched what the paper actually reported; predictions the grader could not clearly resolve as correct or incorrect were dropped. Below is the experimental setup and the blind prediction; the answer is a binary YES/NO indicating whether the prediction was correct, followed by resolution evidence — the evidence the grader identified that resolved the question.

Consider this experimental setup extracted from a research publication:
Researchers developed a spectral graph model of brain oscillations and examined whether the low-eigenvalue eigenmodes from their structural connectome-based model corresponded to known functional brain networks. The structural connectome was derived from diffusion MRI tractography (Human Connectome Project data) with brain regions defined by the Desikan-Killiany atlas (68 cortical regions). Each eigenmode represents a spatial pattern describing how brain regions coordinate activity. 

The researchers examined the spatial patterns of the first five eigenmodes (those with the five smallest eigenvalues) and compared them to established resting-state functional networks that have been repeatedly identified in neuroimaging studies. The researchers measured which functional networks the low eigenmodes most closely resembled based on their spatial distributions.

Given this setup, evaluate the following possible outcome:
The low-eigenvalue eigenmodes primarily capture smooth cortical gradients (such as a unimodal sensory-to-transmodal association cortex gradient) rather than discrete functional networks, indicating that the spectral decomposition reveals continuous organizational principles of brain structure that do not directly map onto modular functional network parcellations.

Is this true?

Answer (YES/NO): NO